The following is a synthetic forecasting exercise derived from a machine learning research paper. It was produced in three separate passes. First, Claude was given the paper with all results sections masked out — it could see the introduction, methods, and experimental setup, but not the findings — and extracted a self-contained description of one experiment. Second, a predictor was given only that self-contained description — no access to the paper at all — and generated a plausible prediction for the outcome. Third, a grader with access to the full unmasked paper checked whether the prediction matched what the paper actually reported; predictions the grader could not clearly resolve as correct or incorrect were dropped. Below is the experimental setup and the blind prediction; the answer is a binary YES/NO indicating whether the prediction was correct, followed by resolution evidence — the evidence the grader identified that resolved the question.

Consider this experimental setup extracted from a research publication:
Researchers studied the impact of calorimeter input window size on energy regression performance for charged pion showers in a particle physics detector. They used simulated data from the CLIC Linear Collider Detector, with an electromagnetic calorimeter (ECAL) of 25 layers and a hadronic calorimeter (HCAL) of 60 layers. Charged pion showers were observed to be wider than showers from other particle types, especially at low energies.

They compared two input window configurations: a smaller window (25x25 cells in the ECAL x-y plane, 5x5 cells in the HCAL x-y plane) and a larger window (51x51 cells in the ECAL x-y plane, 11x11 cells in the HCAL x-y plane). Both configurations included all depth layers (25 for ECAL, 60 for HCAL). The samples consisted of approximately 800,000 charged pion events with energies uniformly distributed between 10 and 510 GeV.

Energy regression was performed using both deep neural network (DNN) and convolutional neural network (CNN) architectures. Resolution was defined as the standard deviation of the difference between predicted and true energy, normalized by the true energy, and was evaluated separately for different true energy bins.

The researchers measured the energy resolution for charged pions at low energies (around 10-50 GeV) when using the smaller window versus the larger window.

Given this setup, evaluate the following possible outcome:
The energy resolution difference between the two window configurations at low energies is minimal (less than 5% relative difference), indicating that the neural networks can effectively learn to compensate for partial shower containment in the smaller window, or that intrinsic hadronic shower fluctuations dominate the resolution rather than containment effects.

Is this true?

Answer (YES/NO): NO